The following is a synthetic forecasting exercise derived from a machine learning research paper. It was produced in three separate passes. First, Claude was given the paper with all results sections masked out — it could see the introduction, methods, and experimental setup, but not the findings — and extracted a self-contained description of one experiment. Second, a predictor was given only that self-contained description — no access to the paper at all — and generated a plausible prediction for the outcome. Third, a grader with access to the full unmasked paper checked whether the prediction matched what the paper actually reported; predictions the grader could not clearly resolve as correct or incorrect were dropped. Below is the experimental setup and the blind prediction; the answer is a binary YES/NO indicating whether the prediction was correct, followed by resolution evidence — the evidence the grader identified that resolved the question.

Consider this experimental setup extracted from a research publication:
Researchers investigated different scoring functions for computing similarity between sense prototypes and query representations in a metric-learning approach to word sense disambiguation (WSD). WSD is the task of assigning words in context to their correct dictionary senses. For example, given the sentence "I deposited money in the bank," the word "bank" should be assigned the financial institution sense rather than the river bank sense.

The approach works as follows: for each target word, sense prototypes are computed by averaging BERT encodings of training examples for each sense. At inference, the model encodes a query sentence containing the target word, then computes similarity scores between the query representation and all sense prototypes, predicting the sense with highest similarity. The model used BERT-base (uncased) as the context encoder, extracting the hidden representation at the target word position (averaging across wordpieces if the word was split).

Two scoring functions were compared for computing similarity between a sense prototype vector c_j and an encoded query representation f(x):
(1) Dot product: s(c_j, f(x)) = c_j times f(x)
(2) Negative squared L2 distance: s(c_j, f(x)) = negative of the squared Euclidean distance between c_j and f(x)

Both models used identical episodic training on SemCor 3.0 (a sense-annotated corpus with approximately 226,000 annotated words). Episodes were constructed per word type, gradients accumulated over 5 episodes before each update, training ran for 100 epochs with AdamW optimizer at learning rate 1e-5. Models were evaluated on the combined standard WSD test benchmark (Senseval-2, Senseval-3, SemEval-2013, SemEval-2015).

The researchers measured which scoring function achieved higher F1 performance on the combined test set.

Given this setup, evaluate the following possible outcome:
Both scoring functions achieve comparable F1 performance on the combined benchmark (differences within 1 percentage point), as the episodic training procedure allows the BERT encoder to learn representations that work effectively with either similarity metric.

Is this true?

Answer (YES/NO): YES